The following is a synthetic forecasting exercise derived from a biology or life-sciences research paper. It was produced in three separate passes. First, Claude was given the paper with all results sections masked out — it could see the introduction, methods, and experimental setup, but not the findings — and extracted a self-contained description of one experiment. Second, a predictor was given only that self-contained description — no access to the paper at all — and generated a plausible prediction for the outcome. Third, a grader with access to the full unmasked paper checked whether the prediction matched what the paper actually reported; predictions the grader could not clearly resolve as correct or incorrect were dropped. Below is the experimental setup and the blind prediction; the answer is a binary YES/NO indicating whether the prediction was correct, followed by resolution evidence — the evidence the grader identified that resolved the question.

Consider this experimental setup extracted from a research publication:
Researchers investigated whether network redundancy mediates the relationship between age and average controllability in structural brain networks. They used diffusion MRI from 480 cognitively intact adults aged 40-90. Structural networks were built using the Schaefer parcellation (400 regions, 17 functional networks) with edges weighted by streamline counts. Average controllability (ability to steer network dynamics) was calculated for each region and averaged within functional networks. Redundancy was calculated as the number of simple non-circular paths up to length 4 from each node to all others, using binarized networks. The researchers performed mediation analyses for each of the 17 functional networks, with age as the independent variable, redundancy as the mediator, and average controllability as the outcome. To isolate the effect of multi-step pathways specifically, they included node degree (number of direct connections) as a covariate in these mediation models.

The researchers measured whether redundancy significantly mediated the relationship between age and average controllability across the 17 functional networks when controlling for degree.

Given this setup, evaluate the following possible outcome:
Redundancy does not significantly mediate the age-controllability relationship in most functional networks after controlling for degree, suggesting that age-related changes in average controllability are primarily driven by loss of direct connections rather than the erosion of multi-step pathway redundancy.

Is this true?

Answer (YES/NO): YES